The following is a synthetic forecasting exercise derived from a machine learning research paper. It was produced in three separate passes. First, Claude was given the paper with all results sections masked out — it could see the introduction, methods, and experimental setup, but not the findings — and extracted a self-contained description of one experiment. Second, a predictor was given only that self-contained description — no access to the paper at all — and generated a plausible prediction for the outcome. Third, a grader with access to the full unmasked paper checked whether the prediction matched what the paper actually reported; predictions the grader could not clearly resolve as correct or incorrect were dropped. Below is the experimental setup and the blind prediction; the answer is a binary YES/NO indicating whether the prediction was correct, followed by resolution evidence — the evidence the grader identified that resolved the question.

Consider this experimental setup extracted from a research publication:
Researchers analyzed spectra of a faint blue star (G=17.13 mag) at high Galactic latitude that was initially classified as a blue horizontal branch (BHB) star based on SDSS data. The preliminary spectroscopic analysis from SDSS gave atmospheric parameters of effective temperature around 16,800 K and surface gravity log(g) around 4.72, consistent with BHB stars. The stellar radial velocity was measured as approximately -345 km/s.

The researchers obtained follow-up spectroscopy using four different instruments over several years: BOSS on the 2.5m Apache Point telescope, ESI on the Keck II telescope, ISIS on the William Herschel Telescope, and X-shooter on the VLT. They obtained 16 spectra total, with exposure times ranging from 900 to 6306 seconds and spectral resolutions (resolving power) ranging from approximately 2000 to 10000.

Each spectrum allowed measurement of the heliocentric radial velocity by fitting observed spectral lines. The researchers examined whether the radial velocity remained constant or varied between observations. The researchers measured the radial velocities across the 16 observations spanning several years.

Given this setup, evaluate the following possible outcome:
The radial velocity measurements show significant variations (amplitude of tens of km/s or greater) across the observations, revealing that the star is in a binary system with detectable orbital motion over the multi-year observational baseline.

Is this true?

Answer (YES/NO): YES